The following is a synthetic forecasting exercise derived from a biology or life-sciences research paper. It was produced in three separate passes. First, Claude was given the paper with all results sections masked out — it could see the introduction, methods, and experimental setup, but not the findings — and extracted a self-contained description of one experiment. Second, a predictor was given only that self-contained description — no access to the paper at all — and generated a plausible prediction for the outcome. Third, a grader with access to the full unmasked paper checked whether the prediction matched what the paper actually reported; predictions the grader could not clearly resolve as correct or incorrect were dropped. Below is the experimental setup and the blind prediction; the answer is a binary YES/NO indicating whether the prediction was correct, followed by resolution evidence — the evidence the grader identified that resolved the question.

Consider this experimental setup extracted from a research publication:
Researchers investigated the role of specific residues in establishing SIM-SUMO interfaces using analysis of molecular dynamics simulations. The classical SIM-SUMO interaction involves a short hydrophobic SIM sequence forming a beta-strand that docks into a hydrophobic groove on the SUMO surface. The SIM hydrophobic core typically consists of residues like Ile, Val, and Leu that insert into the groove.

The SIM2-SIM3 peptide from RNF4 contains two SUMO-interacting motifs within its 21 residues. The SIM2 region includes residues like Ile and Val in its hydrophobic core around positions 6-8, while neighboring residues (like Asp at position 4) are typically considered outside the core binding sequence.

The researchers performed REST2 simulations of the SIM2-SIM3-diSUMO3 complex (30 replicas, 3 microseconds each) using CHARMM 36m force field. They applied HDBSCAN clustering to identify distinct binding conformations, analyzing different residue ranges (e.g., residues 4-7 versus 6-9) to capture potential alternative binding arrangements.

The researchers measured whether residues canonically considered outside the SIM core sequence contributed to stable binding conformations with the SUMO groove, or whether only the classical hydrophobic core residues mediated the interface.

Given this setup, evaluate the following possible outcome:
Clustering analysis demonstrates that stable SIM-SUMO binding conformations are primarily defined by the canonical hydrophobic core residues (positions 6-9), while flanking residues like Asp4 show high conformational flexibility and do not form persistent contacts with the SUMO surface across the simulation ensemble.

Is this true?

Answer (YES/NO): NO